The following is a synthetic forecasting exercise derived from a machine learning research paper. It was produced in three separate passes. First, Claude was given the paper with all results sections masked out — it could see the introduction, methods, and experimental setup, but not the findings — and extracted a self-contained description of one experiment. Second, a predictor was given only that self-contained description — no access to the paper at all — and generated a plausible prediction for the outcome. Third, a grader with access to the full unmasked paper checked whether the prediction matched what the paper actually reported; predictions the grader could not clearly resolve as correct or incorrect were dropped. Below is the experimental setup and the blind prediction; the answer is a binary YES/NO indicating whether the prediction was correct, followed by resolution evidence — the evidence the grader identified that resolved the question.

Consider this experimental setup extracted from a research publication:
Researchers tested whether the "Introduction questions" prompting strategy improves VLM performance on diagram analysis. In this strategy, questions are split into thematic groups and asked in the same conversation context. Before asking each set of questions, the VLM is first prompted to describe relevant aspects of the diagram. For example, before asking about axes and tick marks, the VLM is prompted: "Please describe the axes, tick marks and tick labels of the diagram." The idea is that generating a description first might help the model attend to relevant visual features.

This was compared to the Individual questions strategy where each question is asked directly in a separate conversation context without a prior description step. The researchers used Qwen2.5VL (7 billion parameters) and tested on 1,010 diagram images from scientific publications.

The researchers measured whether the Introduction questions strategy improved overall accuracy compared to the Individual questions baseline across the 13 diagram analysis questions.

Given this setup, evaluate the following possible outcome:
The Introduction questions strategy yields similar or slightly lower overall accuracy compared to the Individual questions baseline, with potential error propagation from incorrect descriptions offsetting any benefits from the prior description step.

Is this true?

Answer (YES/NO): YES